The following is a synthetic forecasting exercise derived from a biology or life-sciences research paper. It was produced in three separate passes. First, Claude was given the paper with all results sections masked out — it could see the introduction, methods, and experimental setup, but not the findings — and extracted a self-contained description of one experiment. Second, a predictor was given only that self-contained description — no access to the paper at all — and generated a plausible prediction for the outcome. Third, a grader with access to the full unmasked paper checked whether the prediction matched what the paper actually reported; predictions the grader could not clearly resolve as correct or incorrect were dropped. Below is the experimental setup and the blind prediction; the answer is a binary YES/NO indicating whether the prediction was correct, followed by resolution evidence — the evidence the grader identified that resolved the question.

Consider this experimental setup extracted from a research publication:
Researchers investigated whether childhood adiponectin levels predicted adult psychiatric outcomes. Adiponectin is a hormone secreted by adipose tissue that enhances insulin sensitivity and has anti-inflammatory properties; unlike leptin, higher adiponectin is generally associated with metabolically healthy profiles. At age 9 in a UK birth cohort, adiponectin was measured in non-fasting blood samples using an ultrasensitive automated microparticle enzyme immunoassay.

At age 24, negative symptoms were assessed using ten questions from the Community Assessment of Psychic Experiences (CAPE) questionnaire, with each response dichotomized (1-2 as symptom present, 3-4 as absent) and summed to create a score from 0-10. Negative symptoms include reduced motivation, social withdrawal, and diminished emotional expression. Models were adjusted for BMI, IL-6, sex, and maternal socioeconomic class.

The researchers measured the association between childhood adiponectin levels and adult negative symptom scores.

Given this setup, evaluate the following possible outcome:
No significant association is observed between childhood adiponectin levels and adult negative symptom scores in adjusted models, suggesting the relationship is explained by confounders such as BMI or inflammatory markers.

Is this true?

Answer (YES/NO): NO